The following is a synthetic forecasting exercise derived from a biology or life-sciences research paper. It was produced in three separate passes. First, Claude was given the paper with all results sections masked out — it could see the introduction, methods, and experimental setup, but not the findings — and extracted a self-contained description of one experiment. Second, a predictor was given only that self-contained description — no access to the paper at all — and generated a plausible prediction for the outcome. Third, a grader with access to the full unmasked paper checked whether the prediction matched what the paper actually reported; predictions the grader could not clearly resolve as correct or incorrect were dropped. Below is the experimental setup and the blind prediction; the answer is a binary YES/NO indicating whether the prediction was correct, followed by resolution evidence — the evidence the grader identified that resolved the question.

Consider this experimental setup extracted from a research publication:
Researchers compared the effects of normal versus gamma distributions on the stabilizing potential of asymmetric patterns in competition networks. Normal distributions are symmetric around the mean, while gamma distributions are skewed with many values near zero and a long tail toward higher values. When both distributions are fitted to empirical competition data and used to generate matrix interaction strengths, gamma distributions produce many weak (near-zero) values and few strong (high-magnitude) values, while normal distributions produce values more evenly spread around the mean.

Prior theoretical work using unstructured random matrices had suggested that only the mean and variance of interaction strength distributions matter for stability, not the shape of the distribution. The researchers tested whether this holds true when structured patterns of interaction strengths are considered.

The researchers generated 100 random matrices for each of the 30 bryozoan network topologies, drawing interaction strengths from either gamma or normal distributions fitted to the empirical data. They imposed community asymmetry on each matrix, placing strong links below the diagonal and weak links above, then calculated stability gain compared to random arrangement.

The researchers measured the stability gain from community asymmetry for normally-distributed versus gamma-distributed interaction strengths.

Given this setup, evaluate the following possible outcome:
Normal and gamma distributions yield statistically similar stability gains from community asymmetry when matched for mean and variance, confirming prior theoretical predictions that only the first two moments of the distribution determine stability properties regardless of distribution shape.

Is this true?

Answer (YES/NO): NO